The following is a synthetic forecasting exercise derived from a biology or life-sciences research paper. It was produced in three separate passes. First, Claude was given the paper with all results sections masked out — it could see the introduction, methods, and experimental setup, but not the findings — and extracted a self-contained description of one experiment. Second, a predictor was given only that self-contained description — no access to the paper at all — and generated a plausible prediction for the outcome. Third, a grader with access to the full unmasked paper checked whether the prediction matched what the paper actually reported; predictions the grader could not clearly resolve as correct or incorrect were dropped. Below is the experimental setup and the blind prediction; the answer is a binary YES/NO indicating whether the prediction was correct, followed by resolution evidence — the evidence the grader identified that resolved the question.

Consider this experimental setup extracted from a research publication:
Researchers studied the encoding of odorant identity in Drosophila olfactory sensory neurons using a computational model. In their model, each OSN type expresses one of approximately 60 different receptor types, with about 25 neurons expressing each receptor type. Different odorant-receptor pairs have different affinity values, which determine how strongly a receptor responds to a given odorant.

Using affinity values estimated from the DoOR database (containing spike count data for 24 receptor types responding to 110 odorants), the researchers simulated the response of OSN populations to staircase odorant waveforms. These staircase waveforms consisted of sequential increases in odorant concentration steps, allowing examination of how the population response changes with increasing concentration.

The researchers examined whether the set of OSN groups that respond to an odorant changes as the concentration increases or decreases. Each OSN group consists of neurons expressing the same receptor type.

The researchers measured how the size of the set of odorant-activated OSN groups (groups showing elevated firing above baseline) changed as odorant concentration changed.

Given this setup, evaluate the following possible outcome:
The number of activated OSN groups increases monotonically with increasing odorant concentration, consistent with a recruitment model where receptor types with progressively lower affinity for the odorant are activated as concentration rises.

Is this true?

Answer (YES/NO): YES